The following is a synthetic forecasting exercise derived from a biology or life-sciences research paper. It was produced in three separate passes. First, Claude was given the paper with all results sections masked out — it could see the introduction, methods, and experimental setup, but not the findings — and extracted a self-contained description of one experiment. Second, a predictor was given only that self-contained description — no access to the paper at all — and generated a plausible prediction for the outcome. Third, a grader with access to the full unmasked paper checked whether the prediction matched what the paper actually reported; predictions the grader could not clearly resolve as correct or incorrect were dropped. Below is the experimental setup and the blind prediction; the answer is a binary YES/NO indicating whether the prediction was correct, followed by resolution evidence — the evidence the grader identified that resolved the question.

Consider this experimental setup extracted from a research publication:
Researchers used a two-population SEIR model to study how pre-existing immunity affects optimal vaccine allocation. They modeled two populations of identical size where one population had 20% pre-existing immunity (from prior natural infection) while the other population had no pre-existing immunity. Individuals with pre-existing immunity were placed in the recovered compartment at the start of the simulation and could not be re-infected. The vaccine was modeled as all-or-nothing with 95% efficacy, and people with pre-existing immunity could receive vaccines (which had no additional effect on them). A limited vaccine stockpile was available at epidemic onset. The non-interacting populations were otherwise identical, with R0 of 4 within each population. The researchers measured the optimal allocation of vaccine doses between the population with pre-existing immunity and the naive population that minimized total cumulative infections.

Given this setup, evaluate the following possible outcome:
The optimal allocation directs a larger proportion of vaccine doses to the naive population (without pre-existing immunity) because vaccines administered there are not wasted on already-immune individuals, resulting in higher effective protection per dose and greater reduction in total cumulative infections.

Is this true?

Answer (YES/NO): NO